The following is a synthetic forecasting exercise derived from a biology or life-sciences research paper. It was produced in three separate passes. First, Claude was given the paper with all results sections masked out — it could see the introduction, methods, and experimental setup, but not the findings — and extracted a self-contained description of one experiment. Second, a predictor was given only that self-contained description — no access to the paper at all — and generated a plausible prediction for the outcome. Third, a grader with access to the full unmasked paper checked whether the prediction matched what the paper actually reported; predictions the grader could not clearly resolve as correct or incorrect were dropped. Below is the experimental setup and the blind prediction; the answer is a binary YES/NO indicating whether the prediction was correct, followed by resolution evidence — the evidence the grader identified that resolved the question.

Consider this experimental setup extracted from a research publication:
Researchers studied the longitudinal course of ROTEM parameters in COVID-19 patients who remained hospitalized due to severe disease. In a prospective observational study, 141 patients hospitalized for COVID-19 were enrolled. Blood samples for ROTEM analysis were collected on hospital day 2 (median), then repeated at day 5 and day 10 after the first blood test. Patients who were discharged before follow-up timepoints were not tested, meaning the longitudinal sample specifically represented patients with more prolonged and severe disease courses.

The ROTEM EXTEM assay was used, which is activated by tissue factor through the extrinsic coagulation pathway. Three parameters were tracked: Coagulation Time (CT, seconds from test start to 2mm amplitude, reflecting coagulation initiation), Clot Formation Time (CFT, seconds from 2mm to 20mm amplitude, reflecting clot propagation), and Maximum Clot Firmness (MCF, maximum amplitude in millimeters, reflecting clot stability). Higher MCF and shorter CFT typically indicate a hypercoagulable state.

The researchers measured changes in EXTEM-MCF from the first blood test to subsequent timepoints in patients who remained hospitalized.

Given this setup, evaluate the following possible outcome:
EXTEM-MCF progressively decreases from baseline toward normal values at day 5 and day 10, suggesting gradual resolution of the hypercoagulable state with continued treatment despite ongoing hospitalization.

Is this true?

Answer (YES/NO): NO